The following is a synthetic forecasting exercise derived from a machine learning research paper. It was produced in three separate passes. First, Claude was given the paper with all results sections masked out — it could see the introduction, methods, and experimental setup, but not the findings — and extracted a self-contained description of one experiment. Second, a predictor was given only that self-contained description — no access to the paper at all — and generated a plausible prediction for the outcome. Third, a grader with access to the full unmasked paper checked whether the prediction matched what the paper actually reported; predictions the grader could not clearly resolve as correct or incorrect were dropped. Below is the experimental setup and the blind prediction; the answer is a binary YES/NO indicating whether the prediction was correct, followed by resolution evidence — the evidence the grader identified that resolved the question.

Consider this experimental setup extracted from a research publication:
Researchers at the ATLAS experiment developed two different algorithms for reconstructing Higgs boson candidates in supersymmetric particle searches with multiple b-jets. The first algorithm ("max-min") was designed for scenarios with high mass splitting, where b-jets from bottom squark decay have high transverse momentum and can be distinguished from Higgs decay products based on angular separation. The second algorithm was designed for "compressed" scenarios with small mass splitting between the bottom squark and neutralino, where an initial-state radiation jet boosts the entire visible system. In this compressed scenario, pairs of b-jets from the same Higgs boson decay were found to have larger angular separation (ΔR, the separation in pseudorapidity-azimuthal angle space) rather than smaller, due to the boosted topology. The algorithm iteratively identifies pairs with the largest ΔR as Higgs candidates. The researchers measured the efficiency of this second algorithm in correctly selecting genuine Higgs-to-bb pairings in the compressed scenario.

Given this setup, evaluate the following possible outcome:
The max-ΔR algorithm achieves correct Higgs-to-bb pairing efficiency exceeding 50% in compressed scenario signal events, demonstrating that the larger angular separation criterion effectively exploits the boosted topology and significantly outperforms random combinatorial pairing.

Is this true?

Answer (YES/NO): NO